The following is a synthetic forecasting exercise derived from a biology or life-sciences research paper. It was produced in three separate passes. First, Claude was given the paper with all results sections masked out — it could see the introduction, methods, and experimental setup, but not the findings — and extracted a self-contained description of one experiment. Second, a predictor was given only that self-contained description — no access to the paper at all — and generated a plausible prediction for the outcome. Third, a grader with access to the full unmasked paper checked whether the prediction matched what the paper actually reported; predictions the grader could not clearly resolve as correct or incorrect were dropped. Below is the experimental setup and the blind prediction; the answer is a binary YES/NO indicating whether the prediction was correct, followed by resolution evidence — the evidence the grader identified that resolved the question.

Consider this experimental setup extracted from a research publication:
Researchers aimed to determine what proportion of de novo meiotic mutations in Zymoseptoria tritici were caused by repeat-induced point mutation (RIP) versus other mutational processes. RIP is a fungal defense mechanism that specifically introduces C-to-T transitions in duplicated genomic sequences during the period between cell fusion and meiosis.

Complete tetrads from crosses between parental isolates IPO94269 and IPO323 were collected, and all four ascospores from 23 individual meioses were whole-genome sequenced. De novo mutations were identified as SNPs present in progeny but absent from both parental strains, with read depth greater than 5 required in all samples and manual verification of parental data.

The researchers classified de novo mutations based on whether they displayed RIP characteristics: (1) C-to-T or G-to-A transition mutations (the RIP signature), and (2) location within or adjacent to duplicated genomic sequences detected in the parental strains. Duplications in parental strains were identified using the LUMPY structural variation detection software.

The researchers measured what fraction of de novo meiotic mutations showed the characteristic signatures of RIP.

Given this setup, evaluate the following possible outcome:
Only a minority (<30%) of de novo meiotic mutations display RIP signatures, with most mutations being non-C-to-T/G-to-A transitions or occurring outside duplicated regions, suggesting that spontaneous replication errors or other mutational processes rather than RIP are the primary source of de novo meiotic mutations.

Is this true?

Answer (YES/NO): NO